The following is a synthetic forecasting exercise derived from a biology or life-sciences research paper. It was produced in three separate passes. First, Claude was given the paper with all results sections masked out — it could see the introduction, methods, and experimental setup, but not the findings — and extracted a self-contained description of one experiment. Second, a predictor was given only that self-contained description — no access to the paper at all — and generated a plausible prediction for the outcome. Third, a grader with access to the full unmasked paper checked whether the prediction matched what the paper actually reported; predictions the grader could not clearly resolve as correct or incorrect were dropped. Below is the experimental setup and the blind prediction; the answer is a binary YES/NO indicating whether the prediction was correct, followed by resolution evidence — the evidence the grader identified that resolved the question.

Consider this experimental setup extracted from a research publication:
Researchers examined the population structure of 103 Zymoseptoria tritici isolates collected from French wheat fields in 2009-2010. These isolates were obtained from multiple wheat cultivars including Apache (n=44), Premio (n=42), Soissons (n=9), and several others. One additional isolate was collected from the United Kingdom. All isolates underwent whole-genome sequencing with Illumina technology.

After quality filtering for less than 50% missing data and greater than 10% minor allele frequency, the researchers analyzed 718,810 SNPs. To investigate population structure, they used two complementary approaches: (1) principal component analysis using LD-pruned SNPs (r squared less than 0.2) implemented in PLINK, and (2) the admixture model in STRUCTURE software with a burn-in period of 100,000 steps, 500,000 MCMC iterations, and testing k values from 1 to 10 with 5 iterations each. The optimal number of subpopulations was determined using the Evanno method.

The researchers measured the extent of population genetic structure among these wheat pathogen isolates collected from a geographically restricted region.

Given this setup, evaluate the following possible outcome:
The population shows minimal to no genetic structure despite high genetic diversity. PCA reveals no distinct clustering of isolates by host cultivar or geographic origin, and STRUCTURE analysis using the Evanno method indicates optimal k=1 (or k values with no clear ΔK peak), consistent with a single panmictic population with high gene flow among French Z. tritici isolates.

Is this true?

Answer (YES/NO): YES